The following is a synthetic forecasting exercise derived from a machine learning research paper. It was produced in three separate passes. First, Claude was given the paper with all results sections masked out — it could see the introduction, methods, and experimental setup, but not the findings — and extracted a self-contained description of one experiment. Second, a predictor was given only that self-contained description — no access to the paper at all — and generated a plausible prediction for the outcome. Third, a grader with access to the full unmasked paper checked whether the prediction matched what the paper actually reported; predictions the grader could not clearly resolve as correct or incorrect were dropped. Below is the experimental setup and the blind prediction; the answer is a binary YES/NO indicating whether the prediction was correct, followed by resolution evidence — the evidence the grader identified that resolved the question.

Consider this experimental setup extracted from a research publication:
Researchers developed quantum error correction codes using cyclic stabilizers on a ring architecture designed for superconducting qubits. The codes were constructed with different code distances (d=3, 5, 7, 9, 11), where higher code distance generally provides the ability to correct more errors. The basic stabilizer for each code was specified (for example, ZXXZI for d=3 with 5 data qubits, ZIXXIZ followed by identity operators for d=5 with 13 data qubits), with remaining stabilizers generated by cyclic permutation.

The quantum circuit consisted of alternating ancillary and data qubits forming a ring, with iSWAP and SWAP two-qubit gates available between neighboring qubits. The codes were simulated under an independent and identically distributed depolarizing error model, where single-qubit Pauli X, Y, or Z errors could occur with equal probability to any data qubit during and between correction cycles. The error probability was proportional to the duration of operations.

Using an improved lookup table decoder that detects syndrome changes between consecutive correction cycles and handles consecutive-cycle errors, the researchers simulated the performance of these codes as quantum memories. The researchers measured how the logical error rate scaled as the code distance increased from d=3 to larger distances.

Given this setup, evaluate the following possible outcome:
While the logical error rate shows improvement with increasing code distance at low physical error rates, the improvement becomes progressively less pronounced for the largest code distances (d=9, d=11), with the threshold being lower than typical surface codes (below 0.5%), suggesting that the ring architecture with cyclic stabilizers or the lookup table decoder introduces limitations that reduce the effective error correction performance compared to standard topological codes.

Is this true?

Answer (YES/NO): NO